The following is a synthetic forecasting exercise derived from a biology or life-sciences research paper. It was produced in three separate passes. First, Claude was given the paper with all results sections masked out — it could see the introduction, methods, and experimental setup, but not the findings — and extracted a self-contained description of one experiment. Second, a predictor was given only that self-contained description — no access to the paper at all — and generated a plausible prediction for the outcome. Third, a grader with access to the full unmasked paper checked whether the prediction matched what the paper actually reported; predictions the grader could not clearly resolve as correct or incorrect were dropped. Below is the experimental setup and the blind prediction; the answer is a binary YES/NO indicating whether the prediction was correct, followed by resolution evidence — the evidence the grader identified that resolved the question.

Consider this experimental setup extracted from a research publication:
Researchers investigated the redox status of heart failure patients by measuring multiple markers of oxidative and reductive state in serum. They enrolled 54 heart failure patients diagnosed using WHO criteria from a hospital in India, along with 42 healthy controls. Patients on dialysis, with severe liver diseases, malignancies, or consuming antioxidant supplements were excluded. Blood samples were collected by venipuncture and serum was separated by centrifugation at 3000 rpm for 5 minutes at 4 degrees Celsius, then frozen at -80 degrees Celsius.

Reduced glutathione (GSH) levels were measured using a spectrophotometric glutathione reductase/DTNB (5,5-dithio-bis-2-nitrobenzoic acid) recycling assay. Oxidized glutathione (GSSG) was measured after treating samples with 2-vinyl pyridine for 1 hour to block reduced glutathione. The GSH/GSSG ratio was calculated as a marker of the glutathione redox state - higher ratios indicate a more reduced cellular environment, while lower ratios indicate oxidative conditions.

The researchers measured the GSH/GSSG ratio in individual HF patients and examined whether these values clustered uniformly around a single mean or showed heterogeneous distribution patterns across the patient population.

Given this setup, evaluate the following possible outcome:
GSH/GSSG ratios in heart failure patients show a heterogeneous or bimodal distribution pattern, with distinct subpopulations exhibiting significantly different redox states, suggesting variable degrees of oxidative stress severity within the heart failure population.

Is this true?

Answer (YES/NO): NO